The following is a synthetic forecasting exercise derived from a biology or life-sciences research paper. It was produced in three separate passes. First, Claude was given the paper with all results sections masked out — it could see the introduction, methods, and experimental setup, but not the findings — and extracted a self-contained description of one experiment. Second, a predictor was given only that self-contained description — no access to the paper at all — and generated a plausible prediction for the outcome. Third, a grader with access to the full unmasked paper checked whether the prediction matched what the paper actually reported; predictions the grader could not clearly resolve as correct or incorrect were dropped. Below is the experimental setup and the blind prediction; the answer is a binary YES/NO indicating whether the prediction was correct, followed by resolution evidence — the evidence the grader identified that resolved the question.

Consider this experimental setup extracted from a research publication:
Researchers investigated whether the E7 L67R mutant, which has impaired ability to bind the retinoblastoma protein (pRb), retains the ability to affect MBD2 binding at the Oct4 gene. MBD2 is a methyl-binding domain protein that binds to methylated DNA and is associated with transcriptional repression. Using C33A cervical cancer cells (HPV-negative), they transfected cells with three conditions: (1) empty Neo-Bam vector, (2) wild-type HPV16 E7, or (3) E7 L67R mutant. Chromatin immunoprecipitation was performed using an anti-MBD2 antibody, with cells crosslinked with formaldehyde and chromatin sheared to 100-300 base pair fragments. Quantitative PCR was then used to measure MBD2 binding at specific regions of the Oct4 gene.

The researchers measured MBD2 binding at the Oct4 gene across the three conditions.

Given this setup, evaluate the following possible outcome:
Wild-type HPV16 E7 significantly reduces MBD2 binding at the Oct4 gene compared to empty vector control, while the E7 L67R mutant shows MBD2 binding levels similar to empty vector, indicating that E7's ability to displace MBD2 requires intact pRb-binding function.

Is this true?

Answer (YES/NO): YES